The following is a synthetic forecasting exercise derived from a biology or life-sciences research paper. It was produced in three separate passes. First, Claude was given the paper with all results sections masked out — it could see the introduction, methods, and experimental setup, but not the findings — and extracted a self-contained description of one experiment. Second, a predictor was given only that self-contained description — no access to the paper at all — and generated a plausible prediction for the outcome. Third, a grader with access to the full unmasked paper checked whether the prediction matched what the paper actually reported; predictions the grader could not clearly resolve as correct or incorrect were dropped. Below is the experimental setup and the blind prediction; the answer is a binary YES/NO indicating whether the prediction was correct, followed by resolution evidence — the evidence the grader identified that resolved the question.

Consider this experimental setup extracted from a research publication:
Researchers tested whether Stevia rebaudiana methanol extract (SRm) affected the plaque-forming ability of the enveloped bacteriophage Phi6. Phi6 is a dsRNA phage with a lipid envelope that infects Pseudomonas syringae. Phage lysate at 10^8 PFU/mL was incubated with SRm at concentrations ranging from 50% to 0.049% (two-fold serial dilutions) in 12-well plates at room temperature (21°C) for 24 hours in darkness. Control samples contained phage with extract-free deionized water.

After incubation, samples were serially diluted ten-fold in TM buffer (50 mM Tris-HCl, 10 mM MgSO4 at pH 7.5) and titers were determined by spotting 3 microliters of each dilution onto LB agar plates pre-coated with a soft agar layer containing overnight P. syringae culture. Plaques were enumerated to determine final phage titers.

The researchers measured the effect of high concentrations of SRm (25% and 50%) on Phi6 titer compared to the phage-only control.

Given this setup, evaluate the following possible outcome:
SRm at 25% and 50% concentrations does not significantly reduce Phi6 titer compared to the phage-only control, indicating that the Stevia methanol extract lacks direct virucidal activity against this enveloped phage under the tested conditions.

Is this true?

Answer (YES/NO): NO